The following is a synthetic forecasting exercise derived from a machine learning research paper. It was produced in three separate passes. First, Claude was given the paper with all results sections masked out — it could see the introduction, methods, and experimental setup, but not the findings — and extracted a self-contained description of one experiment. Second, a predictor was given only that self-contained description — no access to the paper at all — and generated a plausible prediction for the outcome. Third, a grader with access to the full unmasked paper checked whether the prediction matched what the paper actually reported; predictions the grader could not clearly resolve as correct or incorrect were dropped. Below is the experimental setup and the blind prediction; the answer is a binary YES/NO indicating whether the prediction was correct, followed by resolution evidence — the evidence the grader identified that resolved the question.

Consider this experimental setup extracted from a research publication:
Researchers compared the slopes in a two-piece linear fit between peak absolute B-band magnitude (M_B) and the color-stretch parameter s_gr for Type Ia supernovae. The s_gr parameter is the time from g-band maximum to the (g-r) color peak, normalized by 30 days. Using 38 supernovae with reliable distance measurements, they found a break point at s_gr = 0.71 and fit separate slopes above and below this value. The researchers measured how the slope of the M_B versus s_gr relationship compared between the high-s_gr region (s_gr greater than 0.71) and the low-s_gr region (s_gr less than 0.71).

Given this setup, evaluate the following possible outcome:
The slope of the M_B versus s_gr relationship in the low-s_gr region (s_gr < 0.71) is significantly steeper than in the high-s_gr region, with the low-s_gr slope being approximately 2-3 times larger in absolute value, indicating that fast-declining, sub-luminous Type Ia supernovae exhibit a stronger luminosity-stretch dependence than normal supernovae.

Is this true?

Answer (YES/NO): NO